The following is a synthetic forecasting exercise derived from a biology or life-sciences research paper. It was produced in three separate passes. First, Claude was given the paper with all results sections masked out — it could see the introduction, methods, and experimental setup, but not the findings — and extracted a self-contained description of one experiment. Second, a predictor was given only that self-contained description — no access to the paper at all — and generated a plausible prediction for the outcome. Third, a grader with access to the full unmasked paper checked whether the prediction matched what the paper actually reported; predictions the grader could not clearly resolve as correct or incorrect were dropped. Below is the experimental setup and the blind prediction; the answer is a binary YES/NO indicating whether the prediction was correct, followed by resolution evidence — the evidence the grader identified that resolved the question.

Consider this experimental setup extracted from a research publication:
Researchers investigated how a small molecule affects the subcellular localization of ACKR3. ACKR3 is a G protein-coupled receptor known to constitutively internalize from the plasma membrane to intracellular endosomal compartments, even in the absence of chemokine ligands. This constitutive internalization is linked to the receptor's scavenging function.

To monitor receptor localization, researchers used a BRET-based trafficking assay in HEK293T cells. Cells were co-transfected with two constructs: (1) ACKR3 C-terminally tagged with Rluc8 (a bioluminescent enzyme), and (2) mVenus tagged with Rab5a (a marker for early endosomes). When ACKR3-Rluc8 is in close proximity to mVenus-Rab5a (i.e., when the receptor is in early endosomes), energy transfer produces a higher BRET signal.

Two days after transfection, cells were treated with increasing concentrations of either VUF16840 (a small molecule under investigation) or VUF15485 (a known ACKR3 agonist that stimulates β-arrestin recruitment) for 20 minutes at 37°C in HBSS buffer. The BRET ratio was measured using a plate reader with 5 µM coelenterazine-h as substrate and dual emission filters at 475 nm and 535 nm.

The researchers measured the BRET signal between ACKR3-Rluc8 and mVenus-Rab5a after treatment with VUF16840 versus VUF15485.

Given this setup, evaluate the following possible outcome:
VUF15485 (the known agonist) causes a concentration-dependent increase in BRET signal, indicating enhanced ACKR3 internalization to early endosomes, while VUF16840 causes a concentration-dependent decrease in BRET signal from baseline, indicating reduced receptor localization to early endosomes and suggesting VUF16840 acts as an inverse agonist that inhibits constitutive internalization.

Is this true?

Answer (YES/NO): YES